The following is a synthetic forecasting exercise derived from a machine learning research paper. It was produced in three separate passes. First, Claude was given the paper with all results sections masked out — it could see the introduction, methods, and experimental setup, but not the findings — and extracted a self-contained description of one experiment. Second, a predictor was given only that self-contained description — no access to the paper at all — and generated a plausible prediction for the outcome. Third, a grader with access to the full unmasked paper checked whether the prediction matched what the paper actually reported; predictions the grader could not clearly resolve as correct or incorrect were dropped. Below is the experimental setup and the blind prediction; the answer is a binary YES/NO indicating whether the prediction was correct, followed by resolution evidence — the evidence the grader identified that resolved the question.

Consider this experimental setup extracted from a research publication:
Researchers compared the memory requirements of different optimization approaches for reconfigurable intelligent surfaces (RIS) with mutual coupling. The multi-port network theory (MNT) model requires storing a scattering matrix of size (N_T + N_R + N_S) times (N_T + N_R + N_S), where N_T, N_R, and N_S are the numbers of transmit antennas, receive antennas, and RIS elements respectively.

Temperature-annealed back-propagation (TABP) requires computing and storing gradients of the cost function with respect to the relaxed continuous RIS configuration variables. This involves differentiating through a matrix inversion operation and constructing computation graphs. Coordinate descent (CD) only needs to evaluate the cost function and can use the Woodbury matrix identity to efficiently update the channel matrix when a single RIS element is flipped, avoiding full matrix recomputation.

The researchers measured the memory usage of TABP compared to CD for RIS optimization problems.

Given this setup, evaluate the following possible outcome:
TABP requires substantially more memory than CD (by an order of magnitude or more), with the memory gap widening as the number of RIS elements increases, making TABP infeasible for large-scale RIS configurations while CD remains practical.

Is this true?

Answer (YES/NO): NO